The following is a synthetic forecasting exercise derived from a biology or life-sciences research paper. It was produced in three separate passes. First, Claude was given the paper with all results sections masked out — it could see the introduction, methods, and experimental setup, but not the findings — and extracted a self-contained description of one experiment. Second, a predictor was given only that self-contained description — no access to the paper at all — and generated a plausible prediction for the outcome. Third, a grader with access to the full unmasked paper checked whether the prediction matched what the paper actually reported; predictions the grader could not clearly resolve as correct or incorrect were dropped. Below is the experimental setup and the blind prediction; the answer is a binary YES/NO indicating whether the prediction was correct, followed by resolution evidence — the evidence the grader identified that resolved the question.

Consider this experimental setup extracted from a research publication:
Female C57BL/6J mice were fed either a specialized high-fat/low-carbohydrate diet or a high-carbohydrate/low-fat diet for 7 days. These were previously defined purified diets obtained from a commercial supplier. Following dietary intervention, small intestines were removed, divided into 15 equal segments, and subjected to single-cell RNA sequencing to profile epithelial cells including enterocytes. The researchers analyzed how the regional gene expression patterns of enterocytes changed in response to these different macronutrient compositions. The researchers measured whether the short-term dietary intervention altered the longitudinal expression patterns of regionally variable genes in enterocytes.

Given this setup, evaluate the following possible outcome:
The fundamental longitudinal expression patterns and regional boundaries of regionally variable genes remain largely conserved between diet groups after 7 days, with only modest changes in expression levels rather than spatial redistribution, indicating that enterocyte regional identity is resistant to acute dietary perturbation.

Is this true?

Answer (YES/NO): NO